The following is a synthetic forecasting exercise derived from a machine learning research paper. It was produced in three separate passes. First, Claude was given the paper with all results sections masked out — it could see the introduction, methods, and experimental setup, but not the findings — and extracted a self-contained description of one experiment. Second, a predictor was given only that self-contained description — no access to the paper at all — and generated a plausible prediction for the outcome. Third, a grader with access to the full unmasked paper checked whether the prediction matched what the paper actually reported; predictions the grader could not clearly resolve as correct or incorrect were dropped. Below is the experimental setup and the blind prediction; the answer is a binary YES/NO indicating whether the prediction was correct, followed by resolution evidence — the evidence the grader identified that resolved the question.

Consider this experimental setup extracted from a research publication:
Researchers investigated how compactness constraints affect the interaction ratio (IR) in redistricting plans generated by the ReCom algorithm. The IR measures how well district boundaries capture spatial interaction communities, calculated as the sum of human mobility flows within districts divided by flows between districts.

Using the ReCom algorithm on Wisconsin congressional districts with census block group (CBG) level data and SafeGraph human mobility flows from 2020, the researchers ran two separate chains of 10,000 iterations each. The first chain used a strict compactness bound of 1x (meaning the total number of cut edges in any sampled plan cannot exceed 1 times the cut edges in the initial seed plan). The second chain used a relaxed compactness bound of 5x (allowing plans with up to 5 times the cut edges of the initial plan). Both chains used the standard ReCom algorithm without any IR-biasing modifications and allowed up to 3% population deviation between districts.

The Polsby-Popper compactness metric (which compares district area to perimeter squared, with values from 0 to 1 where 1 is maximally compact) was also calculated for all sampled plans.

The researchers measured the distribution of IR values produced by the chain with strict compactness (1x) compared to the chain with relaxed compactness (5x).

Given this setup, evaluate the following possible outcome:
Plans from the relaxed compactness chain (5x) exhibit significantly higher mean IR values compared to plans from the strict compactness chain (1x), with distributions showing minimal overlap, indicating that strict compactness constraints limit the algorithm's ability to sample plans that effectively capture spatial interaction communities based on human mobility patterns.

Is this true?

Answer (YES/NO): NO